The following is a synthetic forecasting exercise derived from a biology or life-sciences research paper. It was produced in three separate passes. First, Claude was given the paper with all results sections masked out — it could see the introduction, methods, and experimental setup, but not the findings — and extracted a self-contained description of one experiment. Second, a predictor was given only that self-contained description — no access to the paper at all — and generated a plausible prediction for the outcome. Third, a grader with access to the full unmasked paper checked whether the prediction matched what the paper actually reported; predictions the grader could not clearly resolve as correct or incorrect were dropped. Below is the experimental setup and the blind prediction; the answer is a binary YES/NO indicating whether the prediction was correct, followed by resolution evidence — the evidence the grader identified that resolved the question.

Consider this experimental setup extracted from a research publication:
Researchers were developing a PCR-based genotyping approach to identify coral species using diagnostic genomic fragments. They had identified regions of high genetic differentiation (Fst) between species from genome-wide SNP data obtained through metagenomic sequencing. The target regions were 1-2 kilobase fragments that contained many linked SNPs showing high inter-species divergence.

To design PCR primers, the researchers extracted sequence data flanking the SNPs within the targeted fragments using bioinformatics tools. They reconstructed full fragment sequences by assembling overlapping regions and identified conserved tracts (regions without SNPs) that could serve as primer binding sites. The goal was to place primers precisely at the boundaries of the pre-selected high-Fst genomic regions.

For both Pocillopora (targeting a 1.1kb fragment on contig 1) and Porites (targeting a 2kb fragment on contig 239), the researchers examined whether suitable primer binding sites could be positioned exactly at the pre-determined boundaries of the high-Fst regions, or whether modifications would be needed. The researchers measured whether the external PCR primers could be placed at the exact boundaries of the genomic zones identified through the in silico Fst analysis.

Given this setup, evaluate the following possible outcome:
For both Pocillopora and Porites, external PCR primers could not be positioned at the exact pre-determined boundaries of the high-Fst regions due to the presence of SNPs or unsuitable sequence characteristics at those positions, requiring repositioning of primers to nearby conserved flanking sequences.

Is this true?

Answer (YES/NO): YES